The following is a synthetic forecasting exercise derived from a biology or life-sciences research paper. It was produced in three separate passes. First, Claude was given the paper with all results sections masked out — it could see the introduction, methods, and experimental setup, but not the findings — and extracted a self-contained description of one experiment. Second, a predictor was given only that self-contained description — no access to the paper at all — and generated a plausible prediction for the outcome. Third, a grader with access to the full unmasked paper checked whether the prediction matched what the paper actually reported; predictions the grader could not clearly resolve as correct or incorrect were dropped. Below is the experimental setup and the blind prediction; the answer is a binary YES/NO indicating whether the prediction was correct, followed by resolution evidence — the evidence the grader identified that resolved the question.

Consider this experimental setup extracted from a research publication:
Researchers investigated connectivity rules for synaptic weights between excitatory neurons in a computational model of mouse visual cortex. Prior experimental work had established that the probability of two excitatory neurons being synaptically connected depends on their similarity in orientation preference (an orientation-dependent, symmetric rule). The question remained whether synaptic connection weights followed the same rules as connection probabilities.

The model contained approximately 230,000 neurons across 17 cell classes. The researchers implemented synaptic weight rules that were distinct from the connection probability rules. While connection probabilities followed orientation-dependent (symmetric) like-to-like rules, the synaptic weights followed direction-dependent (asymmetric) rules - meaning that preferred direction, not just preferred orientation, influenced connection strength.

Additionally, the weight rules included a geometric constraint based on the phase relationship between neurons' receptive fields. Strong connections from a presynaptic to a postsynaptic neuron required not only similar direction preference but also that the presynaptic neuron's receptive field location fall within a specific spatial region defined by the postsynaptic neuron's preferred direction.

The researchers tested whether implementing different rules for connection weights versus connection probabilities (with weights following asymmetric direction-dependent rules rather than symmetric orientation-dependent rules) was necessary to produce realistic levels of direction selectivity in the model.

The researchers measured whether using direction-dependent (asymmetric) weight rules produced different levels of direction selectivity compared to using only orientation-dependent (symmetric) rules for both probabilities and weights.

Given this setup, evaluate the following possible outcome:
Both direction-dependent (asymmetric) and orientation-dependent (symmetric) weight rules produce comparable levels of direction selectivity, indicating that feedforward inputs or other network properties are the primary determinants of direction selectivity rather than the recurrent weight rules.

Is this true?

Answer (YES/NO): NO